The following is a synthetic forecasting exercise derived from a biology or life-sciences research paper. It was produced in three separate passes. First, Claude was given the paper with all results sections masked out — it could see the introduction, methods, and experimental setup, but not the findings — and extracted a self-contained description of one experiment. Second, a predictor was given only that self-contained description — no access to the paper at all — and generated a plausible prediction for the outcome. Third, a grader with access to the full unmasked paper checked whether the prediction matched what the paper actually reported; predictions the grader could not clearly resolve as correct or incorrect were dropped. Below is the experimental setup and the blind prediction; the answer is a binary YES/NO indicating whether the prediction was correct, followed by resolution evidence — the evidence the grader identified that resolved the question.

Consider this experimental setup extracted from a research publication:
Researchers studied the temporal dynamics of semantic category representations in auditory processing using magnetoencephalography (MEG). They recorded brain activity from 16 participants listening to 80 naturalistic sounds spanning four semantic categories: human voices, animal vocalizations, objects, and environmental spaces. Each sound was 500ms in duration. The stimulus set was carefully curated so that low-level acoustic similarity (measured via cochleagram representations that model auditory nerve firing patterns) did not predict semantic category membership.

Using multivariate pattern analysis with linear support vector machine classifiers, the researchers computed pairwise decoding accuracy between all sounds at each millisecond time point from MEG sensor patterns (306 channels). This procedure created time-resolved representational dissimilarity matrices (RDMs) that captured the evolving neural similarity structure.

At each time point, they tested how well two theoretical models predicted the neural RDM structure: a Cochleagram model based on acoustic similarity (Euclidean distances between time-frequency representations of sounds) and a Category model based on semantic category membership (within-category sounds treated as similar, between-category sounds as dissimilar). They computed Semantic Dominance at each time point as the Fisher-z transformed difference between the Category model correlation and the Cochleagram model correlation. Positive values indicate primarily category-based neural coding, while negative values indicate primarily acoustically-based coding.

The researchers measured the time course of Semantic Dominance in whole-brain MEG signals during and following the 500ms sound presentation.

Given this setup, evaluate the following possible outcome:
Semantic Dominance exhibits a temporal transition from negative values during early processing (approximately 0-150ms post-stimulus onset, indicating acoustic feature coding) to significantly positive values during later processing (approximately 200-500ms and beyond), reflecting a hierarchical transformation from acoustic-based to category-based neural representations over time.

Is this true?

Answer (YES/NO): NO